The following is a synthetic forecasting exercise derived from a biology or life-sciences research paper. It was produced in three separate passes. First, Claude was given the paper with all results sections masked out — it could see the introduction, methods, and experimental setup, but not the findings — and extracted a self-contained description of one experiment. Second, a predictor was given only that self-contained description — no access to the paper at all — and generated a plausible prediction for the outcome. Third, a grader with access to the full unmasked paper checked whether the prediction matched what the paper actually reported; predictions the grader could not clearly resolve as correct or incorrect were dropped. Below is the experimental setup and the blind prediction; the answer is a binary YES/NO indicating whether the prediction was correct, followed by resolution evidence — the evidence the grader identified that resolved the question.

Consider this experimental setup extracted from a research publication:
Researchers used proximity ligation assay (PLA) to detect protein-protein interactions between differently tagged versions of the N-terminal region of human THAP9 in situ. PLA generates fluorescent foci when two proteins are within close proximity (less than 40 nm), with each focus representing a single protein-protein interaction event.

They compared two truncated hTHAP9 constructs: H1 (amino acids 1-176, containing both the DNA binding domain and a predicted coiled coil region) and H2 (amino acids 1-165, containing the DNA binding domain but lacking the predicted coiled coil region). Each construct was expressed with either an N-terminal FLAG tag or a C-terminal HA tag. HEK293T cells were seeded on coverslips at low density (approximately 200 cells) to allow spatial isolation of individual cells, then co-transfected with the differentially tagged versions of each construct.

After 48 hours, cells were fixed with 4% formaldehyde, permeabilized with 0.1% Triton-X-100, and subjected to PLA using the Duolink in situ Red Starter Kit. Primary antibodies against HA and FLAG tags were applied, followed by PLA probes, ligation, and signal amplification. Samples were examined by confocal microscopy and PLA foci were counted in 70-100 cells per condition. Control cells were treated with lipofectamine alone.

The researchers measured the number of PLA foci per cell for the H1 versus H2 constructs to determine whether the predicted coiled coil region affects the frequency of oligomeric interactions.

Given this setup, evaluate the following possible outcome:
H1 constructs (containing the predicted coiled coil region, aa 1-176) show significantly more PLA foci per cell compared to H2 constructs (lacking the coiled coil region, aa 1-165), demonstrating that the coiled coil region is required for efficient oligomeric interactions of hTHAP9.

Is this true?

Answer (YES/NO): NO